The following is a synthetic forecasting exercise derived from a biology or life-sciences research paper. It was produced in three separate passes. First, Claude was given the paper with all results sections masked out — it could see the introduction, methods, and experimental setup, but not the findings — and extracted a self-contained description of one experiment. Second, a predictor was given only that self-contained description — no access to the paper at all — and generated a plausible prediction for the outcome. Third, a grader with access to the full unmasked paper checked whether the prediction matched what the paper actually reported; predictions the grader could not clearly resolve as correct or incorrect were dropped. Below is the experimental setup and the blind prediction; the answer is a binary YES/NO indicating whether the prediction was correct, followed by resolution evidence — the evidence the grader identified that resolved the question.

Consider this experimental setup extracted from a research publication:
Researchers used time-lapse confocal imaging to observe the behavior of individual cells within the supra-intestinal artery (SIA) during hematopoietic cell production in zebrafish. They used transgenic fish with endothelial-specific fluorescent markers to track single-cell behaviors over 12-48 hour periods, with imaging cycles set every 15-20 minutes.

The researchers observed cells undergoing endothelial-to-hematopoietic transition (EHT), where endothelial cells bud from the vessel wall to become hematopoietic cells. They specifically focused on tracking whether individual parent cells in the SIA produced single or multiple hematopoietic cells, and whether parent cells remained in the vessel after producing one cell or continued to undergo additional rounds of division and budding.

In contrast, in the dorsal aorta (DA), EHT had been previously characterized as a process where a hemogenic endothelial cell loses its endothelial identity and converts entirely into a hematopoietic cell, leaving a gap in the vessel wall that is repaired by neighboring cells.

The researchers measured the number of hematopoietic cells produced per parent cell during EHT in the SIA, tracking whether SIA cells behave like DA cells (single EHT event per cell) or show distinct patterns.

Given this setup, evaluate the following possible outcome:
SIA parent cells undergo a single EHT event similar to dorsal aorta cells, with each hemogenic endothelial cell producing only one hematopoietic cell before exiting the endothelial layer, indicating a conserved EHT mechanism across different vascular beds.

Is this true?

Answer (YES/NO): NO